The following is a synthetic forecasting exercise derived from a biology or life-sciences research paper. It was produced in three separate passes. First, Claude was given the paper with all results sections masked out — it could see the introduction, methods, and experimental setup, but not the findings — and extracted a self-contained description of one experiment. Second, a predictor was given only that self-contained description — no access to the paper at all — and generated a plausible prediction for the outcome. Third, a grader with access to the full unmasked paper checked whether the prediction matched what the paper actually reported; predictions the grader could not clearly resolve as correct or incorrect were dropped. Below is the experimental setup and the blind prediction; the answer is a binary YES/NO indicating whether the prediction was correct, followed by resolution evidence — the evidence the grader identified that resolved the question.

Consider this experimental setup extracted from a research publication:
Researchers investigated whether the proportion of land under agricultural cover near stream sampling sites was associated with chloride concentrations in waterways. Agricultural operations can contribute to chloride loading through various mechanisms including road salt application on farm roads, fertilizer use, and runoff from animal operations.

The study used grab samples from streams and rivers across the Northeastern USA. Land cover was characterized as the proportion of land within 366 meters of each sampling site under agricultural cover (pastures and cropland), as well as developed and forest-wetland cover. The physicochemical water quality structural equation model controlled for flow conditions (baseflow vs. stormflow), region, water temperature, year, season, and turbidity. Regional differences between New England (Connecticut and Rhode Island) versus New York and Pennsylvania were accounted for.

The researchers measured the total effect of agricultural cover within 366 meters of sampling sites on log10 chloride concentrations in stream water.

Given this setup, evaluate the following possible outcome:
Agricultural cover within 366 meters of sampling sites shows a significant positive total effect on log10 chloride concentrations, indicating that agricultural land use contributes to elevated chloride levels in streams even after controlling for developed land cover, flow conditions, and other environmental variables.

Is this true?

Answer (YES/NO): NO